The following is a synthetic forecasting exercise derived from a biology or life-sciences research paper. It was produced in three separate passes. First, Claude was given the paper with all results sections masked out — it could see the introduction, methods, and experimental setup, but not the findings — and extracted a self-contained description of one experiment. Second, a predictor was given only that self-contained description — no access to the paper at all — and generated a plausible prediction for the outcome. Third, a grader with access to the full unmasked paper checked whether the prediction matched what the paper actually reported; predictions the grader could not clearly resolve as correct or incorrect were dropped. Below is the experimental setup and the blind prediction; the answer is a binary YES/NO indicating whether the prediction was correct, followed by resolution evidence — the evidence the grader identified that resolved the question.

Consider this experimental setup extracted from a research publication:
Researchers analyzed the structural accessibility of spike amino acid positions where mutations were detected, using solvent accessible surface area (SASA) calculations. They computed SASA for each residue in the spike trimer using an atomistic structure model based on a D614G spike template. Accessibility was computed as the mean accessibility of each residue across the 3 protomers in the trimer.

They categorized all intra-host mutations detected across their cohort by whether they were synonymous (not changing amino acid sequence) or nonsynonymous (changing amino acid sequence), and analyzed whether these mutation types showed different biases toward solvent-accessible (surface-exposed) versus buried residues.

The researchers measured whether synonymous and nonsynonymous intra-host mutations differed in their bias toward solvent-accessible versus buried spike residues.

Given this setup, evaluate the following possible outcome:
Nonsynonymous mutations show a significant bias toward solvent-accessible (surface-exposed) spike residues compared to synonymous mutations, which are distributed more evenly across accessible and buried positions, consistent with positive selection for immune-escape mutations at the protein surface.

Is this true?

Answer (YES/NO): YES